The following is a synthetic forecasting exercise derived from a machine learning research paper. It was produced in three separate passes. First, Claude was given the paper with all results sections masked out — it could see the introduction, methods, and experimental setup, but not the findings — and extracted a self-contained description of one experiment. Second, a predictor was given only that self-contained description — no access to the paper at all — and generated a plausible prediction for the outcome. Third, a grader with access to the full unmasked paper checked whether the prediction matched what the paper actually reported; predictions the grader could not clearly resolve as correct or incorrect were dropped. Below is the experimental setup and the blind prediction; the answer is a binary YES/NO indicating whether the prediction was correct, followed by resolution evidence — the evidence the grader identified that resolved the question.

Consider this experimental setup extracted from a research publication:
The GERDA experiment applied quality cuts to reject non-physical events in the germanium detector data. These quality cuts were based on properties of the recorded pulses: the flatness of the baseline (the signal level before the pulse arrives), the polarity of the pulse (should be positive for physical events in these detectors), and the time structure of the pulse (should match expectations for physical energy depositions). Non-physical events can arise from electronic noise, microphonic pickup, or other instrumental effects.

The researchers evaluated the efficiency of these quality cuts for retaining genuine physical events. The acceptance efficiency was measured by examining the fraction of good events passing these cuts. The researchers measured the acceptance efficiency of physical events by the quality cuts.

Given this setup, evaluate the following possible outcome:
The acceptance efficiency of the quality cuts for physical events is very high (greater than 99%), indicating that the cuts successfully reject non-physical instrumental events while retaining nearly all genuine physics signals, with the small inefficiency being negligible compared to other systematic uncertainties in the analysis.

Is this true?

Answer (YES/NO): YES